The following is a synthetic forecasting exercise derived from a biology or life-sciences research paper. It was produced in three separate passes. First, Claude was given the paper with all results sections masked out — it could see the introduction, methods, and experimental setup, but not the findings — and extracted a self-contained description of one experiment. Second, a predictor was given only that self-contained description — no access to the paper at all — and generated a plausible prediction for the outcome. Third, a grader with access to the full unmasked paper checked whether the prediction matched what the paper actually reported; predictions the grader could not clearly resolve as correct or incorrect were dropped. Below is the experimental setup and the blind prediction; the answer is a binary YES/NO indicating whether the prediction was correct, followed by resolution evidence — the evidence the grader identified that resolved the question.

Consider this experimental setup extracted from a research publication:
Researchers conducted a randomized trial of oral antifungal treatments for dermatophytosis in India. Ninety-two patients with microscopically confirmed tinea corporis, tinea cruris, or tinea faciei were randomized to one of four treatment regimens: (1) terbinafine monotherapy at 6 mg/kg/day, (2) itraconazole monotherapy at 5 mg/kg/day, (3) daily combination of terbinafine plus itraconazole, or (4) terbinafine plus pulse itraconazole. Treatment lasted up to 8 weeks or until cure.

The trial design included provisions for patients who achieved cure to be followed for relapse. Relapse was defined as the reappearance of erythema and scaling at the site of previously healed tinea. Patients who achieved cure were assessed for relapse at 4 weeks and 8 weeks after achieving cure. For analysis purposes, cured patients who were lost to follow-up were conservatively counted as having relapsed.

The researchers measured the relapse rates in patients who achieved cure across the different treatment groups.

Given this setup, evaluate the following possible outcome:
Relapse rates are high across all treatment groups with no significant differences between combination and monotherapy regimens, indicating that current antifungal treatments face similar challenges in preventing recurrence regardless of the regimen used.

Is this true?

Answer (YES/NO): YES